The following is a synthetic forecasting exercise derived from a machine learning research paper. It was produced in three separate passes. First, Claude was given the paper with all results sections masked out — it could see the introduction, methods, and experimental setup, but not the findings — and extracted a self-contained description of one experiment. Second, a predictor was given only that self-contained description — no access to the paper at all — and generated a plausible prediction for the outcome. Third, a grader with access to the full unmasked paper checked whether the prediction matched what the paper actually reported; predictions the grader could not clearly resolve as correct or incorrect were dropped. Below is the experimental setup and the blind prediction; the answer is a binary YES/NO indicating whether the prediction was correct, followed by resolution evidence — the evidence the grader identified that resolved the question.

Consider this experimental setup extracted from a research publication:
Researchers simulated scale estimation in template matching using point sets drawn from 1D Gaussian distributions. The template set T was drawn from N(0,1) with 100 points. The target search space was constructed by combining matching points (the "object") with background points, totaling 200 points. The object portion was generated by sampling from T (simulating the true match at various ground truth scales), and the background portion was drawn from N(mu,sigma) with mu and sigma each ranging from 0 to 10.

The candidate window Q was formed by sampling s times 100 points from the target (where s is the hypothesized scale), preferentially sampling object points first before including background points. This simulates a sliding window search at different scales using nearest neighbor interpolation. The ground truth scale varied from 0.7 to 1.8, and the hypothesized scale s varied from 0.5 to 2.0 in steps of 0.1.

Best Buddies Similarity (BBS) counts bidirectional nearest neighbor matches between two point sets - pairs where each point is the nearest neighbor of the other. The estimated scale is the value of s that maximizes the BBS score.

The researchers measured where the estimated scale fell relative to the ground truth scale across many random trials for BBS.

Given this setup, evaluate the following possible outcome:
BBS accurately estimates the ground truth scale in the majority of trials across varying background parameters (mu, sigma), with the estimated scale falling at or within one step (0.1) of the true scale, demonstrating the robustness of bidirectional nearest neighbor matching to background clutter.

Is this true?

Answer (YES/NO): NO